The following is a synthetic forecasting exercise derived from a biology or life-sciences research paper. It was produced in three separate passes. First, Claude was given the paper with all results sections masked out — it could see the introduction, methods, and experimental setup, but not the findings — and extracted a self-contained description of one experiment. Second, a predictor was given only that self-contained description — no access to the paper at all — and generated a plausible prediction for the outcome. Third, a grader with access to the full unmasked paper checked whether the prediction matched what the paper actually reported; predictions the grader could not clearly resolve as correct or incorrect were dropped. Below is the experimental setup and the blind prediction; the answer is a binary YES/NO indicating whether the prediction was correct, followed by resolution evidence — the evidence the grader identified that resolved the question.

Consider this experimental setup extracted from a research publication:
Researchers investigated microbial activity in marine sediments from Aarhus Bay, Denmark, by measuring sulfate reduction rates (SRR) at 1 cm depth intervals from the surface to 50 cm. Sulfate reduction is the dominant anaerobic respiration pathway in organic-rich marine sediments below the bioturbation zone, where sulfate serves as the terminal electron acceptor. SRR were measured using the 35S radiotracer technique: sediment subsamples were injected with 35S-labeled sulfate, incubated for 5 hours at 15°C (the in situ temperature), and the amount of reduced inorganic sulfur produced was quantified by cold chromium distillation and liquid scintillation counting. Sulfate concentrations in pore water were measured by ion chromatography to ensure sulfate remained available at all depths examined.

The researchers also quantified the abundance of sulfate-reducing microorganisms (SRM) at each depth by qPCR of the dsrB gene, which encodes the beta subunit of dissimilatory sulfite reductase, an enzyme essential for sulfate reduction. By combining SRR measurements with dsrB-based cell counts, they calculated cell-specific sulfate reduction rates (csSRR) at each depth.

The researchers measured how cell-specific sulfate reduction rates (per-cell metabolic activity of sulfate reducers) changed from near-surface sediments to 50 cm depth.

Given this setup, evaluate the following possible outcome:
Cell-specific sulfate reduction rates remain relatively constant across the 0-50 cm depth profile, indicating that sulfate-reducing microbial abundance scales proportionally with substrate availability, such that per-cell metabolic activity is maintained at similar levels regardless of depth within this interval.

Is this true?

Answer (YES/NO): NO